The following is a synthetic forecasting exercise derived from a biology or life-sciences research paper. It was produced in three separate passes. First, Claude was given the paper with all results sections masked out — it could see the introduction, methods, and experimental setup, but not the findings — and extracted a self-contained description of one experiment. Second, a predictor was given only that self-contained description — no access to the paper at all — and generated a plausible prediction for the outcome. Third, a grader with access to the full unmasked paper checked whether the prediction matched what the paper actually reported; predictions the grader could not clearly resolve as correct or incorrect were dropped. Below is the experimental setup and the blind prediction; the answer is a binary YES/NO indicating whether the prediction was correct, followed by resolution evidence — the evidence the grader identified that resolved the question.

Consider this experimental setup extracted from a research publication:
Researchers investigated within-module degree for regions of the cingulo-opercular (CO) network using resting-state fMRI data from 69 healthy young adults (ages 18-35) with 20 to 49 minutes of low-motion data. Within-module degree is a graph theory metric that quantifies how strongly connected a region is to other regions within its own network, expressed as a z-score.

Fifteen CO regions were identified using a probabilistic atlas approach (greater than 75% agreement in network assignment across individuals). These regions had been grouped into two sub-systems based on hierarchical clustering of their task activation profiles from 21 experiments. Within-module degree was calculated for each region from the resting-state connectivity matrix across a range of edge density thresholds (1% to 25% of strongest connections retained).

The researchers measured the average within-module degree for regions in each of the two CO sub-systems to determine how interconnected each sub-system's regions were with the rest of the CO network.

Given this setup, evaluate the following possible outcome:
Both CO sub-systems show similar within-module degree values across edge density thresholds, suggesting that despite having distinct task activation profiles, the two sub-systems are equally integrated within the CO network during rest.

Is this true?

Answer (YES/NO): YES